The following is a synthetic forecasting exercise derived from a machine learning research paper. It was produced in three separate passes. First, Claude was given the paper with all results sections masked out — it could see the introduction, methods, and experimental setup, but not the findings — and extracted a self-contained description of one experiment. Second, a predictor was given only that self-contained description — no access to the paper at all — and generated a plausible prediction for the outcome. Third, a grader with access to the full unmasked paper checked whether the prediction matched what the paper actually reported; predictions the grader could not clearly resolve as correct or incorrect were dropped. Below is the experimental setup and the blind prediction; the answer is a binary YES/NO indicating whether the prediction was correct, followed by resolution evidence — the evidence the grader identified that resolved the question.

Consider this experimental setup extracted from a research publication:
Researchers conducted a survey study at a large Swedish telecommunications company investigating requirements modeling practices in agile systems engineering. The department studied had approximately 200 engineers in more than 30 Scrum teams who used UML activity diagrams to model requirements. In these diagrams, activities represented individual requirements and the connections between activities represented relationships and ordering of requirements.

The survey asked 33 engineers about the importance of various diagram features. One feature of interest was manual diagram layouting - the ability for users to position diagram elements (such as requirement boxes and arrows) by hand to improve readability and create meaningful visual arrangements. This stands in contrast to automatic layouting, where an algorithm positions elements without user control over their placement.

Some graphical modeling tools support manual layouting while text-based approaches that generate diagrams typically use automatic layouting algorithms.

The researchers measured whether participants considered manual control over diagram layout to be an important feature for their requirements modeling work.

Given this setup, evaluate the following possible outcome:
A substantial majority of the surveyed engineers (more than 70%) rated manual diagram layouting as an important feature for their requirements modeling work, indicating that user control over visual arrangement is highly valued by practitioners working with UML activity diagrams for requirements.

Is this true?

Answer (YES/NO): NO